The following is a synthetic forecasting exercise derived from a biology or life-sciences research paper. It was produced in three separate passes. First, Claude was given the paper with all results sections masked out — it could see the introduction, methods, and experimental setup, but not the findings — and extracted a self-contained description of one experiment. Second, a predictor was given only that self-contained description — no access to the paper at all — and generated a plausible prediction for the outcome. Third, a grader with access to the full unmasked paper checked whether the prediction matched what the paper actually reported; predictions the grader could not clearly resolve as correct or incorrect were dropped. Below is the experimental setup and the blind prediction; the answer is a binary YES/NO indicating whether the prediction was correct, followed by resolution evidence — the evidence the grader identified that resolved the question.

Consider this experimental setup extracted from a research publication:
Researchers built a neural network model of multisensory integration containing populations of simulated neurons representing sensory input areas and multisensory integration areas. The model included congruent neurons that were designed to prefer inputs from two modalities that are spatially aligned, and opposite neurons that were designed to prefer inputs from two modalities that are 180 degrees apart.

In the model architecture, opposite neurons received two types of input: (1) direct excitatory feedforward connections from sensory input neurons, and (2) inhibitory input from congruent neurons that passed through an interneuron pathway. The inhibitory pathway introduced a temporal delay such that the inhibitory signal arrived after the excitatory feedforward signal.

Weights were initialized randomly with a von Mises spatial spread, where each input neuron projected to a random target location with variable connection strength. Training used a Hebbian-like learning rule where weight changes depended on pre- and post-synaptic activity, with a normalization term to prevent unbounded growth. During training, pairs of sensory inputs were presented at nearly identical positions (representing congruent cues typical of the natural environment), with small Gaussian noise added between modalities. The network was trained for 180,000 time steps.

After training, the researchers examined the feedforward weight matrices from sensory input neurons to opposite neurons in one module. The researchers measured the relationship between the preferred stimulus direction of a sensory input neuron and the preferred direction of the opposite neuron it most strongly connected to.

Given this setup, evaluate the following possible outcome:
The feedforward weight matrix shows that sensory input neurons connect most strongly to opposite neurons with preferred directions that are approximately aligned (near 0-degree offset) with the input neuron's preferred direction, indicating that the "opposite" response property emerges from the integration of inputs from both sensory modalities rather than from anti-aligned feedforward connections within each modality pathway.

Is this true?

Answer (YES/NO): YES